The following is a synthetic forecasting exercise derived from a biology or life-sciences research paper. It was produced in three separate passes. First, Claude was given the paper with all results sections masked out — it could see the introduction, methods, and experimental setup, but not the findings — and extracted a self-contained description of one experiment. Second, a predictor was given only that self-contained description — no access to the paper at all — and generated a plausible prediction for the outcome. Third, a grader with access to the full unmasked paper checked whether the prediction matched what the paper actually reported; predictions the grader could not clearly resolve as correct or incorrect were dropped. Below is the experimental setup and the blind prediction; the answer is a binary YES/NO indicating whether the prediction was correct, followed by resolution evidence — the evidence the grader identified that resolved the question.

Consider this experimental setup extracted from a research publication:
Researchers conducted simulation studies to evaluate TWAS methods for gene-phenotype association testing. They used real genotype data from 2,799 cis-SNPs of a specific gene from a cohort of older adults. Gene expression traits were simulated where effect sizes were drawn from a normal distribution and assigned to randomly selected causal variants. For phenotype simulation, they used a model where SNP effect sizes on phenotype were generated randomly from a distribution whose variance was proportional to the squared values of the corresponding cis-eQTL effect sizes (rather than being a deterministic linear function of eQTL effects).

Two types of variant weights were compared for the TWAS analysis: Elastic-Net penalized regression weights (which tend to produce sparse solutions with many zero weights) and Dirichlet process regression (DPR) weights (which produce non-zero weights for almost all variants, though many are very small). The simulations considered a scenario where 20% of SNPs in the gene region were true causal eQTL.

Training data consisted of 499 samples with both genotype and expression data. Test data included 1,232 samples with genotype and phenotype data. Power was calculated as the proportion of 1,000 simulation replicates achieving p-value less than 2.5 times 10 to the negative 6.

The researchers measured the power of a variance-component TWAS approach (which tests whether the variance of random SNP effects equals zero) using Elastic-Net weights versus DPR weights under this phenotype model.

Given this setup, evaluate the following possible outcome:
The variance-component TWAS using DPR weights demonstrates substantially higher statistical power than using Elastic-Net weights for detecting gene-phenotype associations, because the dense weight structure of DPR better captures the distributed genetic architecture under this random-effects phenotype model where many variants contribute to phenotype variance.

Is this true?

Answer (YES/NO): YES